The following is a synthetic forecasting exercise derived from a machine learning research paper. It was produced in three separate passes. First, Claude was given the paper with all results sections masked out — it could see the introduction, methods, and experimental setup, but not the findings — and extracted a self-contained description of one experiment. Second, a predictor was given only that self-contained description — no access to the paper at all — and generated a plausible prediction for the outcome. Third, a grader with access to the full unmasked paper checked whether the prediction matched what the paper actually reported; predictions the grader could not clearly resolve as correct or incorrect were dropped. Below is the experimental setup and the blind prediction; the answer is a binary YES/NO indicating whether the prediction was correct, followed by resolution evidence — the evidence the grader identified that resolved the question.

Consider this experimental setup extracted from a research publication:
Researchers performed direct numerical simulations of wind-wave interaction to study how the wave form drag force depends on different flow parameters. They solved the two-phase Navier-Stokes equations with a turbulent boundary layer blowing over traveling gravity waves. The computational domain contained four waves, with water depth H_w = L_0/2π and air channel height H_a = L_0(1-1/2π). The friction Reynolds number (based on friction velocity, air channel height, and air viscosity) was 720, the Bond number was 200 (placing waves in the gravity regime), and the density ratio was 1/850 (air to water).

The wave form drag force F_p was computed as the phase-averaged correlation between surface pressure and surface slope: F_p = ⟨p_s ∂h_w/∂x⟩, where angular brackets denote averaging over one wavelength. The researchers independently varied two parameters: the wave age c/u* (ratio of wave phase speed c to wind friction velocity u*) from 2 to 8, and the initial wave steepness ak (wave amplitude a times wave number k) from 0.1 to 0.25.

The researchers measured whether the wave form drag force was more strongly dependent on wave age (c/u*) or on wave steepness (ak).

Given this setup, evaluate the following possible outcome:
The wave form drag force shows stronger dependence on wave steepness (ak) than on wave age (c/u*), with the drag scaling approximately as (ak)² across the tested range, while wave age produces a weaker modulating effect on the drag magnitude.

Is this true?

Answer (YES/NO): NO